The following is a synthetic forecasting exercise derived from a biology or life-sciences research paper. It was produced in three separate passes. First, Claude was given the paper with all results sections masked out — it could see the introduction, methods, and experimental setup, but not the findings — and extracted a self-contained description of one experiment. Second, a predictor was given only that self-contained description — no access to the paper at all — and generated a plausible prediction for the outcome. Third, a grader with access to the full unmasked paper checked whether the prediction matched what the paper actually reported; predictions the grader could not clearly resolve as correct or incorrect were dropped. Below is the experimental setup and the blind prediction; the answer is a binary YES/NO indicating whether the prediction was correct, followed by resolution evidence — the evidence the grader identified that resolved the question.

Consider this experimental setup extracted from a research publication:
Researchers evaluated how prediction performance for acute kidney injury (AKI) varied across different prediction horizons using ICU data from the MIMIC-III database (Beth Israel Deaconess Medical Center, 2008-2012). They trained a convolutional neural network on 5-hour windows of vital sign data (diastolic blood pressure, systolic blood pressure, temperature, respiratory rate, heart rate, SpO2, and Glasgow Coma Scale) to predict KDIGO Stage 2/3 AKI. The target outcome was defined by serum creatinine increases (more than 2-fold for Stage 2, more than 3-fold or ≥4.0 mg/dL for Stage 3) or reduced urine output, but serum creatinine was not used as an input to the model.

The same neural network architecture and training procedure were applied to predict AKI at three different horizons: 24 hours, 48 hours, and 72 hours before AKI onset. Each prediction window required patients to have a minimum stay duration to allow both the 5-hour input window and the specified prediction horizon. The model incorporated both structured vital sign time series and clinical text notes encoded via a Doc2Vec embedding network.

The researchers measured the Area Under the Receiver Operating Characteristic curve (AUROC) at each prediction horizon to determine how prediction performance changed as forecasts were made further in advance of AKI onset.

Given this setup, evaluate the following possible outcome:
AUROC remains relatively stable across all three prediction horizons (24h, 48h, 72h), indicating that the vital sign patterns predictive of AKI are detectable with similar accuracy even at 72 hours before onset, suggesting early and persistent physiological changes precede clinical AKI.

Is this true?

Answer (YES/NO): YES